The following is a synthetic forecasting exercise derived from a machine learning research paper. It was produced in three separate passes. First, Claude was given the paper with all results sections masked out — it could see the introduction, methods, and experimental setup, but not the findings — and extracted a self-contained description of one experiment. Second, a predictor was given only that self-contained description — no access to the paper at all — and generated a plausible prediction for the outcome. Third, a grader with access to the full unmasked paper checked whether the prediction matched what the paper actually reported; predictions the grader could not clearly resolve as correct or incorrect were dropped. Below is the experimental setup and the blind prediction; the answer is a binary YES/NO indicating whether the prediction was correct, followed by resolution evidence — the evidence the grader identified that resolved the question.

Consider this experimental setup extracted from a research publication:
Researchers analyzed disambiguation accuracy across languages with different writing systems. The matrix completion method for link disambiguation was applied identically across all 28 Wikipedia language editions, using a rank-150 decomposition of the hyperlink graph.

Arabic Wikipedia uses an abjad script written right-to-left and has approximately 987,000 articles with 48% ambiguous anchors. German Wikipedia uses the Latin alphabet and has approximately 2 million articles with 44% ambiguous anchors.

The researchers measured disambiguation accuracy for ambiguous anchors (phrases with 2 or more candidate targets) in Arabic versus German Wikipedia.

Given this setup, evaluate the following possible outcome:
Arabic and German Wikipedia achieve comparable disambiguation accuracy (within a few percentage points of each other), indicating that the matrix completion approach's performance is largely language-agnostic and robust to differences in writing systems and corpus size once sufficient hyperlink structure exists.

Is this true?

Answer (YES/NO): YES